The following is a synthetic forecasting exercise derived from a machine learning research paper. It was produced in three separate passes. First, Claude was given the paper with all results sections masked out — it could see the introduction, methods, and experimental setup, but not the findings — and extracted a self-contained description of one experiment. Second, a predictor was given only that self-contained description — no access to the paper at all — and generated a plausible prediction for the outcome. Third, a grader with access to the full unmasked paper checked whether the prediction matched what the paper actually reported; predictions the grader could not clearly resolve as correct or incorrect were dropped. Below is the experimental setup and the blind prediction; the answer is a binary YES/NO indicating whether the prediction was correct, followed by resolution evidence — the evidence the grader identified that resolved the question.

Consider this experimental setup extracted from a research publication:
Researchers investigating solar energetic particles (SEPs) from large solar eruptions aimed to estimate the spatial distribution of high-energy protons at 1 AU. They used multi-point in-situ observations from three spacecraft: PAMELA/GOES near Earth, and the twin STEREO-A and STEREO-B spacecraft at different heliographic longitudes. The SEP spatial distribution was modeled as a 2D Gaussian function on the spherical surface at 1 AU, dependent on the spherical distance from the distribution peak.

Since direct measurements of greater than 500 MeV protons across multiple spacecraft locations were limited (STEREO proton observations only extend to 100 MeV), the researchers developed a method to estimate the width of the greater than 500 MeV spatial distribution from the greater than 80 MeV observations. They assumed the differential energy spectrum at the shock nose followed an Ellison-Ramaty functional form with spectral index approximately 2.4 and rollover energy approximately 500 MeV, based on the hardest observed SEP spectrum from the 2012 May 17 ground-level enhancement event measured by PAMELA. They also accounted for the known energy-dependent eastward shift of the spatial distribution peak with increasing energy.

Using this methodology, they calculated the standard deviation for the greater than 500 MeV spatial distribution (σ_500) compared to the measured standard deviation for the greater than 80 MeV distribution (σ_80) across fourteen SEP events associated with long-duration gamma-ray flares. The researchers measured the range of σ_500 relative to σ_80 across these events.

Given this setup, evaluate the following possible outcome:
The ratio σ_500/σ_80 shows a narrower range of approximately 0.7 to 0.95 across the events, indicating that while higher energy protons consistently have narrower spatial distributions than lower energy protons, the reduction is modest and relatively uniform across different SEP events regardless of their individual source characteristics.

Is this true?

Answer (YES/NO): NO